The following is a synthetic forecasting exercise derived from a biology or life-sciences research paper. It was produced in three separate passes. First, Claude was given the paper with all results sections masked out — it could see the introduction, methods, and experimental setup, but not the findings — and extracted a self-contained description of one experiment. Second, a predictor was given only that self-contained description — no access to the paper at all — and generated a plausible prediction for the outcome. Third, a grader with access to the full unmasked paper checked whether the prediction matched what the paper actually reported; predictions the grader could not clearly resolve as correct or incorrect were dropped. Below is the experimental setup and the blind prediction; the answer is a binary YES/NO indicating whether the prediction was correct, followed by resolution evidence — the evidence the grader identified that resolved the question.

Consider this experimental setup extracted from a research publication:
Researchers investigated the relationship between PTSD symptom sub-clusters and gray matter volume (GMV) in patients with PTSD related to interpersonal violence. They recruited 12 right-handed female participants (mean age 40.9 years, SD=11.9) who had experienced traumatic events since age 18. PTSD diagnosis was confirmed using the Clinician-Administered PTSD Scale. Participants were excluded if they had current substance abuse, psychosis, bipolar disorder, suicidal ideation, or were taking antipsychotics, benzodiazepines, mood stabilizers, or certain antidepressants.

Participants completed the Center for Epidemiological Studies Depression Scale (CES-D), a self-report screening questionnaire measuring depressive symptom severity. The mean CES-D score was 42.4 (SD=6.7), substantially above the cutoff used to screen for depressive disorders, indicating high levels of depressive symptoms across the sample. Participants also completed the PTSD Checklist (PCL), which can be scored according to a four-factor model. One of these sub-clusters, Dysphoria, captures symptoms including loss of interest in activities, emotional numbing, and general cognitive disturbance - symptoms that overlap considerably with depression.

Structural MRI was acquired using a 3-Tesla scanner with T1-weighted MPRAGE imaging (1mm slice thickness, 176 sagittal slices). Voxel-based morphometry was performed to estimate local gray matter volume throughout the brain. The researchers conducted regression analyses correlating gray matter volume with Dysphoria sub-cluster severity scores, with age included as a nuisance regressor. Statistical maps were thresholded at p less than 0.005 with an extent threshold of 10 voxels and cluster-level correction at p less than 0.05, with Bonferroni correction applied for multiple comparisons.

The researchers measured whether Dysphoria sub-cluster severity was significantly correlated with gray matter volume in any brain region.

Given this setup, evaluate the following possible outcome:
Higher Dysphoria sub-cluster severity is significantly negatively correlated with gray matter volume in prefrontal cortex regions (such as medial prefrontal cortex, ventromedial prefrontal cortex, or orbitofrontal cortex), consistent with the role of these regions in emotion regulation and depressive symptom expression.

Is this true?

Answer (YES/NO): NO